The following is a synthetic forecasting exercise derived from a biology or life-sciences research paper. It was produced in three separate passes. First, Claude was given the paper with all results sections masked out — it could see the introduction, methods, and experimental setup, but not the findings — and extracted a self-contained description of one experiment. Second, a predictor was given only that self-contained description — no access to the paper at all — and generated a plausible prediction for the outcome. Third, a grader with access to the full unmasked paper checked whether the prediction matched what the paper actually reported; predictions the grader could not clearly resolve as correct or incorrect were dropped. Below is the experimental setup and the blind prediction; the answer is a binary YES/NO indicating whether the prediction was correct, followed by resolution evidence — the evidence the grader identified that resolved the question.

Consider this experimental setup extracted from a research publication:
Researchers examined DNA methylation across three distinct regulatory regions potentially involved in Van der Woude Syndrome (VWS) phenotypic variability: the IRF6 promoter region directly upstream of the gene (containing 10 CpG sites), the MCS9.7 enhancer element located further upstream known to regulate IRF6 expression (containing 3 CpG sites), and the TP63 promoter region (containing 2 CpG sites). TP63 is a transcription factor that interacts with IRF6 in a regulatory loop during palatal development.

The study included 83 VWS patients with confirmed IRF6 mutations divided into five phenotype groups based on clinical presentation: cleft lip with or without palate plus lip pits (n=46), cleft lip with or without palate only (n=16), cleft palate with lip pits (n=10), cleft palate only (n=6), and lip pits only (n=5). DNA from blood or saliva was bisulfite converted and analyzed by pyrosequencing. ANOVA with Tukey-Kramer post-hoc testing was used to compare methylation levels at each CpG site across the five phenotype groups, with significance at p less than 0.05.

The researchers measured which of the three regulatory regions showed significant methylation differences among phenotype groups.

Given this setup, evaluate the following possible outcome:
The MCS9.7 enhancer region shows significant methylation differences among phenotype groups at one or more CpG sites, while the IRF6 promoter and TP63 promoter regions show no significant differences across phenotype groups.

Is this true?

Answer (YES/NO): NO